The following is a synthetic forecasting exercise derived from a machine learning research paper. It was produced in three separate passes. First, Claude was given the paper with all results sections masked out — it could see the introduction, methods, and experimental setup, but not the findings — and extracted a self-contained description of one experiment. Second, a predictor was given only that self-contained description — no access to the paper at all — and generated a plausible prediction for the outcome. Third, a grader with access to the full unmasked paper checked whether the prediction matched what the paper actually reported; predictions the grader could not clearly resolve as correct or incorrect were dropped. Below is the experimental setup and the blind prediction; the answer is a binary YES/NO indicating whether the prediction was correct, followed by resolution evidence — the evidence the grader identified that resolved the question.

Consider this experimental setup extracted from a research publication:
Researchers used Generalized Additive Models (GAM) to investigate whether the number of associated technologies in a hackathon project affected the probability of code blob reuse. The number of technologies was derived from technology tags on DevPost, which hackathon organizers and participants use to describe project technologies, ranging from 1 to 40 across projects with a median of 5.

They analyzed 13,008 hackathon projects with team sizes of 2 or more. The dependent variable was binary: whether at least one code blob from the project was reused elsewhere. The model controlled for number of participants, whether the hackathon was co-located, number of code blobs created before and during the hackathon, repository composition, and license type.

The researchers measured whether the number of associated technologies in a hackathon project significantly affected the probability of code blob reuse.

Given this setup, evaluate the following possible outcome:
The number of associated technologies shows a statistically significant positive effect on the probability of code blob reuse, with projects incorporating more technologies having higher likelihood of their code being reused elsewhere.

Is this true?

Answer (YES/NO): YES